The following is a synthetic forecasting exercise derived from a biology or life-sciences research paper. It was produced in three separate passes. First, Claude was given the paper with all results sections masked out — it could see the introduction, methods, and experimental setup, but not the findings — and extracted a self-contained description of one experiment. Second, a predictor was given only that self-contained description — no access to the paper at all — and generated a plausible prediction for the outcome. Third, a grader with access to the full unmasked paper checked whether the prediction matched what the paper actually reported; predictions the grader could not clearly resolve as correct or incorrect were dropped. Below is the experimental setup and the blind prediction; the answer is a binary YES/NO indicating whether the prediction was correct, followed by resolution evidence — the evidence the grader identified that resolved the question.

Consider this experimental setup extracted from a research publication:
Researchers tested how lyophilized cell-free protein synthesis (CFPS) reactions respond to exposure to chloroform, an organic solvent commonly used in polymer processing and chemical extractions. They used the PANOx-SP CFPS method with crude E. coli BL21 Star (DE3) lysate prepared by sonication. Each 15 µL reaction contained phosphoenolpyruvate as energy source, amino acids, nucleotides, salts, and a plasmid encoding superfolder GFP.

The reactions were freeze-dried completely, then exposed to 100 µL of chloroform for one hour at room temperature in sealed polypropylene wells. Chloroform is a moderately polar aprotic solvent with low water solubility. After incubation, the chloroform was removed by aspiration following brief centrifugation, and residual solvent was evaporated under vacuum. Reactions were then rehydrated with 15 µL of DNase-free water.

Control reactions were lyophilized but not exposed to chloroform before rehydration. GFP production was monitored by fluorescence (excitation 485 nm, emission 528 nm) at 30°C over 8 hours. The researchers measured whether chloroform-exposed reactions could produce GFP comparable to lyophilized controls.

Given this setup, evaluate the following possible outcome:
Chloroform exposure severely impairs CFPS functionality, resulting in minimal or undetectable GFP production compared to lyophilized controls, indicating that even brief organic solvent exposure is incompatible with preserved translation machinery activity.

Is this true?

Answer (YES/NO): NO